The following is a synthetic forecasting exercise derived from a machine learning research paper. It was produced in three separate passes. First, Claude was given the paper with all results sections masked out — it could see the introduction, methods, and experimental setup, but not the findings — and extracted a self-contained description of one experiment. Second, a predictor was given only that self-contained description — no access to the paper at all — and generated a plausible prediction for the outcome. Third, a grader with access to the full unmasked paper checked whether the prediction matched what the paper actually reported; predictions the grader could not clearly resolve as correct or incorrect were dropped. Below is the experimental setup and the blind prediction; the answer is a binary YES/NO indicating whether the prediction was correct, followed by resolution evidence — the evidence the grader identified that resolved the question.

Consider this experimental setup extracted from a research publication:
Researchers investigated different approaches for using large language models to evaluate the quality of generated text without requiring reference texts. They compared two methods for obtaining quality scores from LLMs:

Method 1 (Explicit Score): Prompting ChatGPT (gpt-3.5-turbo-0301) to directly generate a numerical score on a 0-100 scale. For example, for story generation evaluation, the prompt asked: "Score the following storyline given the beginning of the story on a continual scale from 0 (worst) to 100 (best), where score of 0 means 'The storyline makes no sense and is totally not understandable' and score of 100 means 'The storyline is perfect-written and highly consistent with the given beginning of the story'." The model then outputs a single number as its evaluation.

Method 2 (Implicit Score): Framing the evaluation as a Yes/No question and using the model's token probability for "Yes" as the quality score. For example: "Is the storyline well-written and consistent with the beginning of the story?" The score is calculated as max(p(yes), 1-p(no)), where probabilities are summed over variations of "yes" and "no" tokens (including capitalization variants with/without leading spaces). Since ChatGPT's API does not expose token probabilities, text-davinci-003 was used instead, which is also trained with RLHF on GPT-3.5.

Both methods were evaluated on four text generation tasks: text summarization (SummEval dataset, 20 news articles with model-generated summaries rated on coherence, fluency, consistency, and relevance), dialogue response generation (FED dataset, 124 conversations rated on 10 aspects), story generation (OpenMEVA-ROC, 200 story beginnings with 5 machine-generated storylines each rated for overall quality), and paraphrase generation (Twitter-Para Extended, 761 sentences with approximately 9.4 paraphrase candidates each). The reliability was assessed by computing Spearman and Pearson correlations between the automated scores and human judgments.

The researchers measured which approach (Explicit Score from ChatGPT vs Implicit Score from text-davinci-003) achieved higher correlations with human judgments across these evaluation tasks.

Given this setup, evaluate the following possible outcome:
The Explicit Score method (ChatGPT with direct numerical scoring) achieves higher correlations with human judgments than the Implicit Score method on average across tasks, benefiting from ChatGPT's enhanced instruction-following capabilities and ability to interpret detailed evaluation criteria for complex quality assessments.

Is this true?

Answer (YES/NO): YES